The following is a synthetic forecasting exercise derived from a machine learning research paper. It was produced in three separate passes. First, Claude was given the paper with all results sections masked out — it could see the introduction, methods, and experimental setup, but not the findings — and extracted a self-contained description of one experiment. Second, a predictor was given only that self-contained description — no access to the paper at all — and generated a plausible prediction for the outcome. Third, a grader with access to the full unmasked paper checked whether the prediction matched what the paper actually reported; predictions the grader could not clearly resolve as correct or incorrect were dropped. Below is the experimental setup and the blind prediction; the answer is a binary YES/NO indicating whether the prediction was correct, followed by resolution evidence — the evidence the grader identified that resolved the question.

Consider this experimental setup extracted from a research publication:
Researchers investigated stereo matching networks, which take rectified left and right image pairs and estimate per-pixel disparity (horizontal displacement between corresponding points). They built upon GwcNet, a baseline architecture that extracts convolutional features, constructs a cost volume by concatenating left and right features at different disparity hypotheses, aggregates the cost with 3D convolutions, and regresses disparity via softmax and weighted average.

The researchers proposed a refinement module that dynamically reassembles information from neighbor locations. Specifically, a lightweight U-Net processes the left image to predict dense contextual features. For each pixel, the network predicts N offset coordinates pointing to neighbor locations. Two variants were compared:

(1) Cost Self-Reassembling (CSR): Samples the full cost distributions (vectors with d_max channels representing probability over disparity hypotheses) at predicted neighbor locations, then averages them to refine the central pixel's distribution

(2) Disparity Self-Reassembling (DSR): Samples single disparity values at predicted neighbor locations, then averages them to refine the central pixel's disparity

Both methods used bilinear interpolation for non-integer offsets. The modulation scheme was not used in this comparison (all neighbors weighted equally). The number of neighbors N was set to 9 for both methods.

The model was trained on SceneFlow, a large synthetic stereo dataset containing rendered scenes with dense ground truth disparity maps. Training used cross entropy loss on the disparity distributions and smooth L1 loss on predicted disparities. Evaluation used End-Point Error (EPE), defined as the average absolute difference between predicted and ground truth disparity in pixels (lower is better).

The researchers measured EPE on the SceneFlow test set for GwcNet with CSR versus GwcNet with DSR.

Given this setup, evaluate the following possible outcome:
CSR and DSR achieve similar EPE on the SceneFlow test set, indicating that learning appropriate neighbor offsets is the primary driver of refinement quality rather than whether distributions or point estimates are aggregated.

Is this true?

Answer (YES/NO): NO